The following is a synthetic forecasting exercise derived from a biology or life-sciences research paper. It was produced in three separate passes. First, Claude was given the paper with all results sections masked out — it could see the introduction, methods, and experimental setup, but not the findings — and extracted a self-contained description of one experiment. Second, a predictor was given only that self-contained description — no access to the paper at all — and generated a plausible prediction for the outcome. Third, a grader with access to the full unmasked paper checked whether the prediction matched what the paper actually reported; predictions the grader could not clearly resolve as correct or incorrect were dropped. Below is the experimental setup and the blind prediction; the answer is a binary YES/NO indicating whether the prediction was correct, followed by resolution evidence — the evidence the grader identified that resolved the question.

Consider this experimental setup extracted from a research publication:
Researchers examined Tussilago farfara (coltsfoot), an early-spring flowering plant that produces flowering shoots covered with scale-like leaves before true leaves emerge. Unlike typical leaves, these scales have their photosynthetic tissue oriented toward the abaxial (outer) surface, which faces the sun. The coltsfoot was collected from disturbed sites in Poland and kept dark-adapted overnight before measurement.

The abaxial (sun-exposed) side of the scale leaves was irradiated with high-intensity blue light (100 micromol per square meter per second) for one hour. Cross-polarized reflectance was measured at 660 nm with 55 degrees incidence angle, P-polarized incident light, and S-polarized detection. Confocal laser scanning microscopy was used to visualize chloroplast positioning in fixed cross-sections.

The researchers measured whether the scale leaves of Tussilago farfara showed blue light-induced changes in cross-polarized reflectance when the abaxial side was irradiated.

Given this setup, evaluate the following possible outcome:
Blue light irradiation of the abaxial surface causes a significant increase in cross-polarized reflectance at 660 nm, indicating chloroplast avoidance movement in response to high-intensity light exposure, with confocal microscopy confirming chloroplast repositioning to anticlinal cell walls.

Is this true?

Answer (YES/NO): YES